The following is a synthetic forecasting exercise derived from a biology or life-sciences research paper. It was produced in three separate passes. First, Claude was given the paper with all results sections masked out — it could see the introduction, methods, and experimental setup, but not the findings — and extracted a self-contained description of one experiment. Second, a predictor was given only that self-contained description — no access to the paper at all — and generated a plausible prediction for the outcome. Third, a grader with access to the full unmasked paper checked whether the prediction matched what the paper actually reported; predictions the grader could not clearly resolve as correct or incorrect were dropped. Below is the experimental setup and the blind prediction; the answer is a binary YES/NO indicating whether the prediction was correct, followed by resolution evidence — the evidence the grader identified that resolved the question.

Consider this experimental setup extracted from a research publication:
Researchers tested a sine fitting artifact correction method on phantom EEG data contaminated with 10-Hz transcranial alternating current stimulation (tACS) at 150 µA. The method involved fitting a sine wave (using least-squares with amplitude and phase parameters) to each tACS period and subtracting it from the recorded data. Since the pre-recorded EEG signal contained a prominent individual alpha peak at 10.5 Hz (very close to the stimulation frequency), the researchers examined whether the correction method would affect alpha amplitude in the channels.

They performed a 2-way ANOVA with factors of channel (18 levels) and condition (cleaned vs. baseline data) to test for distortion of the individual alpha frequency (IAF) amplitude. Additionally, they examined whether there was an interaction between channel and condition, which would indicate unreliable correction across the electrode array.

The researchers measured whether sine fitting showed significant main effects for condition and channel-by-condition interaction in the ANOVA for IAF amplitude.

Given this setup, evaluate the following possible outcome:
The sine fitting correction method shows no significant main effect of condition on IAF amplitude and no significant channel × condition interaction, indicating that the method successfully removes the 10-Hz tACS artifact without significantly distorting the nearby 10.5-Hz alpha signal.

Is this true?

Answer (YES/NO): NO